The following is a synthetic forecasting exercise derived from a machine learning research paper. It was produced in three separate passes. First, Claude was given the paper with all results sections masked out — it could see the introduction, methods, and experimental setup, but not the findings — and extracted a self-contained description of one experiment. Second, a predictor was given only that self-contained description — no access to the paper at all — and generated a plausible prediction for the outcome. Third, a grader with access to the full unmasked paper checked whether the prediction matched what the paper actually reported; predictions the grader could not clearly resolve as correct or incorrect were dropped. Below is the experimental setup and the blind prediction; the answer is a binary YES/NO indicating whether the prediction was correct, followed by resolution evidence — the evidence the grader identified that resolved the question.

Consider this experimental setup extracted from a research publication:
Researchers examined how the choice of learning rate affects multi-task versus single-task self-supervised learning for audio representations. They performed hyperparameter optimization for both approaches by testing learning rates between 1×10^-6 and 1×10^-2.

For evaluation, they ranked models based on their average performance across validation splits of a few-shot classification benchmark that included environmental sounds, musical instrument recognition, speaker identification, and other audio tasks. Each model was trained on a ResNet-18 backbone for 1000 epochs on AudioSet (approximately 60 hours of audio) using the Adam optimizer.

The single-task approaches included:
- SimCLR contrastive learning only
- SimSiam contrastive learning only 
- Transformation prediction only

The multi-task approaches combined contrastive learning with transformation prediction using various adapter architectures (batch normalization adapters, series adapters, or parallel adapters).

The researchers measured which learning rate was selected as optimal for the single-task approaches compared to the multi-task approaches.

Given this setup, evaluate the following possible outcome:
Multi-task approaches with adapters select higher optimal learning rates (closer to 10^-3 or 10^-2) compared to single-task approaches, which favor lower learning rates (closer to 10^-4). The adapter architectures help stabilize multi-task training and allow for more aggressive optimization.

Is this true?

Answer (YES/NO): NO